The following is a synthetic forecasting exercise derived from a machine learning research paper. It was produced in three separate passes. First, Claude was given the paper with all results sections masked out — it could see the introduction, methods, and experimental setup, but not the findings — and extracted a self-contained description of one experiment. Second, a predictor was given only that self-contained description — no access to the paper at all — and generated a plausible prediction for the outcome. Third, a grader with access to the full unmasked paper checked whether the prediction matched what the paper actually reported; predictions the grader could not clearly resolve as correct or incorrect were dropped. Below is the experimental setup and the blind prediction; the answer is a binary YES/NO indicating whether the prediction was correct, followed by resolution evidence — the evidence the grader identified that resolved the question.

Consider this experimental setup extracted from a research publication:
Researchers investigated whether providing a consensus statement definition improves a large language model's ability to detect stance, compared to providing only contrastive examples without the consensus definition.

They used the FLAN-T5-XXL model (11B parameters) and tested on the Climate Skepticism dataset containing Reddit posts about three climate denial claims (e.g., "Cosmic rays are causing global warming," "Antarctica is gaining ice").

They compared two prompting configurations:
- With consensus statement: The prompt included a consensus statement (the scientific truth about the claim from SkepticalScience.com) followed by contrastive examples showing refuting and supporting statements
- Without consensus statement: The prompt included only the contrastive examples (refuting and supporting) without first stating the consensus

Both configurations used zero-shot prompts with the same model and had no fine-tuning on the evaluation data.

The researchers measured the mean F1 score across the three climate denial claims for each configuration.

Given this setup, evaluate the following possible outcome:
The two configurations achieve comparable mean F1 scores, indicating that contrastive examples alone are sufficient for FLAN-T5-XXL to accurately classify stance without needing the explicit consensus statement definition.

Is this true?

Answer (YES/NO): NO